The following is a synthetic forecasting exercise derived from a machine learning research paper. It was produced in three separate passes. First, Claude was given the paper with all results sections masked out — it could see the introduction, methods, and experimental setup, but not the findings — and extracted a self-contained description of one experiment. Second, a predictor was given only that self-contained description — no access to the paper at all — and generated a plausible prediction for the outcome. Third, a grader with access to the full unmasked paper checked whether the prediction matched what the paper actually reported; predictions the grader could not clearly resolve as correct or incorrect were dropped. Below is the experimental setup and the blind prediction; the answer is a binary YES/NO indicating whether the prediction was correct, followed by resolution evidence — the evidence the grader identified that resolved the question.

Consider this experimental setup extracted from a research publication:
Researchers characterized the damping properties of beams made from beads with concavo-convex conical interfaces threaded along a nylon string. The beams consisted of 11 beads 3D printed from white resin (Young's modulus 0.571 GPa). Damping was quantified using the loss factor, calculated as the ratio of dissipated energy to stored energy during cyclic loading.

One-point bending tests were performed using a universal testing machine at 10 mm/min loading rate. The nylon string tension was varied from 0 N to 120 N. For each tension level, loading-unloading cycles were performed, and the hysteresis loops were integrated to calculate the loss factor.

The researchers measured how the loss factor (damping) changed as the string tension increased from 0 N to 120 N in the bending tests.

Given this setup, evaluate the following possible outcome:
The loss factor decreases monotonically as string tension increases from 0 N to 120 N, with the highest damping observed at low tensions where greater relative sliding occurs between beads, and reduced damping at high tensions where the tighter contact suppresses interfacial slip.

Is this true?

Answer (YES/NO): NO